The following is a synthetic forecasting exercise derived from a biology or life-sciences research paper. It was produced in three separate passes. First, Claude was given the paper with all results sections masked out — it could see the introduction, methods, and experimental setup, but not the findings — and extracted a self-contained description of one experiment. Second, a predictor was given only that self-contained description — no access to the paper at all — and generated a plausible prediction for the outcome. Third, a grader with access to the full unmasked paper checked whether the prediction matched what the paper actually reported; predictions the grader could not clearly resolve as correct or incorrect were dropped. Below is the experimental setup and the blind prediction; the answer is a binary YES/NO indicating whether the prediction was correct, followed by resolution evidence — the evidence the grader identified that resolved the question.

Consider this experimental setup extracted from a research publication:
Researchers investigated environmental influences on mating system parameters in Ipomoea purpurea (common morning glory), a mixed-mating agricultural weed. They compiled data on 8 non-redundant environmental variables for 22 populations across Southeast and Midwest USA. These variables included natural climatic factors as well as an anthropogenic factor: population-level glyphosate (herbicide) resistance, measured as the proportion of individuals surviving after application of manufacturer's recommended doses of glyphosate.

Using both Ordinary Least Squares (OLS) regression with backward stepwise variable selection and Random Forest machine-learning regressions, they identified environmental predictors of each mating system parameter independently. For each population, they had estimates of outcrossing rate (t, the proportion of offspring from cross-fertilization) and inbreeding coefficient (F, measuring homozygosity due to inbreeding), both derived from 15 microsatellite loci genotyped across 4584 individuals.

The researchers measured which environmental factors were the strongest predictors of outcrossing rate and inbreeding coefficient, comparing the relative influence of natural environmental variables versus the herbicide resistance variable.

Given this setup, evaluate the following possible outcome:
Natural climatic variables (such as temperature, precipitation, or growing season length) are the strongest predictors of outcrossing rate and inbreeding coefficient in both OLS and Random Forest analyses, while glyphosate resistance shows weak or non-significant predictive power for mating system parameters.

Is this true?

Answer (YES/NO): NO